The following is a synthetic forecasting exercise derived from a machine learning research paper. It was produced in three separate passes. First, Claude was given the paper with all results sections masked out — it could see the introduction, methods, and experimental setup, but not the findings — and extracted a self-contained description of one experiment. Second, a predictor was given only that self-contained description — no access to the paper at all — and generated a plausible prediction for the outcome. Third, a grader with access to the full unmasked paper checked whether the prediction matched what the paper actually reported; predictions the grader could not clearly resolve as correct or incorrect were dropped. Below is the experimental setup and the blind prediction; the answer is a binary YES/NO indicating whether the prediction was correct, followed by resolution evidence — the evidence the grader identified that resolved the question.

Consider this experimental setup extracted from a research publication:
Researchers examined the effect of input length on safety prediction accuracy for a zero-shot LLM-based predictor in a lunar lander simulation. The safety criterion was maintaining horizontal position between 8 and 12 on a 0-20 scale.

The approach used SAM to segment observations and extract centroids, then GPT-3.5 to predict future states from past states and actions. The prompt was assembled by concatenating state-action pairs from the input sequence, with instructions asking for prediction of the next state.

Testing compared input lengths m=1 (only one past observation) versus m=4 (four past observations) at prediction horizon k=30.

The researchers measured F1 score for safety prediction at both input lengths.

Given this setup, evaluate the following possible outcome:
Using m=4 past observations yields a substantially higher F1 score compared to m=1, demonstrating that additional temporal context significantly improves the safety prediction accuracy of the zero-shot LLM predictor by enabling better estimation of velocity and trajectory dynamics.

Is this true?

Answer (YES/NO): NO